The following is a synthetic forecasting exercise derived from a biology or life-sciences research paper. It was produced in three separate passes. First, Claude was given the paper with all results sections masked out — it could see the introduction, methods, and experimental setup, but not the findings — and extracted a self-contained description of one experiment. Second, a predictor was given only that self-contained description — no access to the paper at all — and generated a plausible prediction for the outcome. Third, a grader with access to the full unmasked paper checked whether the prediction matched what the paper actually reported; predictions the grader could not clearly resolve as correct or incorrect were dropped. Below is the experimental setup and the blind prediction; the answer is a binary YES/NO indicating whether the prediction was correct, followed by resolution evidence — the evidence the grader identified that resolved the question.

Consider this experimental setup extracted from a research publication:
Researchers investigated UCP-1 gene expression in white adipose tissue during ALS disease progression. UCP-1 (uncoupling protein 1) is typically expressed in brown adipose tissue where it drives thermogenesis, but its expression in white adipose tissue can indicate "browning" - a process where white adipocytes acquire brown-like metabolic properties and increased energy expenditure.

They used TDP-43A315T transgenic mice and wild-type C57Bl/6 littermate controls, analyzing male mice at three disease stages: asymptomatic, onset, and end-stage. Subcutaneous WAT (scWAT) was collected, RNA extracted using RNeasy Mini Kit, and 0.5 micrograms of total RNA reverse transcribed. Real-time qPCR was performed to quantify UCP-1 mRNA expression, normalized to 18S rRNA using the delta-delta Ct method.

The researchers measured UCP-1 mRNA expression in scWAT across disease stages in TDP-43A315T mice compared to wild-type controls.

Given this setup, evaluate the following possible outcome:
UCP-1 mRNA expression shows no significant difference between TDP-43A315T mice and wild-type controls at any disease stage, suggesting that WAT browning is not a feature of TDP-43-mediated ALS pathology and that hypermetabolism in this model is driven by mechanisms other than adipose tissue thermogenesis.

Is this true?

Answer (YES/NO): NO